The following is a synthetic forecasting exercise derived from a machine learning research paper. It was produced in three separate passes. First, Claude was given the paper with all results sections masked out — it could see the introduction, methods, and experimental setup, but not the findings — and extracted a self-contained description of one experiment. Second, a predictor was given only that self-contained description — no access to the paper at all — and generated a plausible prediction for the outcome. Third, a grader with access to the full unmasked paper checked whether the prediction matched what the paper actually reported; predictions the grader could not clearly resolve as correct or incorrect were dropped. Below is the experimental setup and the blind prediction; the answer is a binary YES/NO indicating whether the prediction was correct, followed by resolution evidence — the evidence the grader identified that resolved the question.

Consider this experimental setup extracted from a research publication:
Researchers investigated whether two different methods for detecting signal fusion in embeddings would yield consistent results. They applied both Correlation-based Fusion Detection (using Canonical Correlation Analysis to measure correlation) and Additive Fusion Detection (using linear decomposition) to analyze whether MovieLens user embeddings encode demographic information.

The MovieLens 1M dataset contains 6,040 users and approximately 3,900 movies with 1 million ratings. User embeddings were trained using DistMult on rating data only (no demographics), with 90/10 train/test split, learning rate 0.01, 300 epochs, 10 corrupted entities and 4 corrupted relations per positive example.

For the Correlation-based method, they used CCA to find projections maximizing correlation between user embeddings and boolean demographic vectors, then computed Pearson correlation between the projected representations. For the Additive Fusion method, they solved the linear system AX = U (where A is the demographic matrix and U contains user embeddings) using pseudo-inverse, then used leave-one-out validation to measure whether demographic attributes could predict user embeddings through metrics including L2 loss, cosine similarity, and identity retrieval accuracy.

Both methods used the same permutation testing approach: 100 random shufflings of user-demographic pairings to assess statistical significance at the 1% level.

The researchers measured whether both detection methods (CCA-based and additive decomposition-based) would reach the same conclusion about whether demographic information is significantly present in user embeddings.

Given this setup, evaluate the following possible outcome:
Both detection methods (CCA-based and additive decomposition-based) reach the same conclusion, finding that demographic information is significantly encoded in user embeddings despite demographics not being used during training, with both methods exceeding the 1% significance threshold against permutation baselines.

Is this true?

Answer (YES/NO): YES